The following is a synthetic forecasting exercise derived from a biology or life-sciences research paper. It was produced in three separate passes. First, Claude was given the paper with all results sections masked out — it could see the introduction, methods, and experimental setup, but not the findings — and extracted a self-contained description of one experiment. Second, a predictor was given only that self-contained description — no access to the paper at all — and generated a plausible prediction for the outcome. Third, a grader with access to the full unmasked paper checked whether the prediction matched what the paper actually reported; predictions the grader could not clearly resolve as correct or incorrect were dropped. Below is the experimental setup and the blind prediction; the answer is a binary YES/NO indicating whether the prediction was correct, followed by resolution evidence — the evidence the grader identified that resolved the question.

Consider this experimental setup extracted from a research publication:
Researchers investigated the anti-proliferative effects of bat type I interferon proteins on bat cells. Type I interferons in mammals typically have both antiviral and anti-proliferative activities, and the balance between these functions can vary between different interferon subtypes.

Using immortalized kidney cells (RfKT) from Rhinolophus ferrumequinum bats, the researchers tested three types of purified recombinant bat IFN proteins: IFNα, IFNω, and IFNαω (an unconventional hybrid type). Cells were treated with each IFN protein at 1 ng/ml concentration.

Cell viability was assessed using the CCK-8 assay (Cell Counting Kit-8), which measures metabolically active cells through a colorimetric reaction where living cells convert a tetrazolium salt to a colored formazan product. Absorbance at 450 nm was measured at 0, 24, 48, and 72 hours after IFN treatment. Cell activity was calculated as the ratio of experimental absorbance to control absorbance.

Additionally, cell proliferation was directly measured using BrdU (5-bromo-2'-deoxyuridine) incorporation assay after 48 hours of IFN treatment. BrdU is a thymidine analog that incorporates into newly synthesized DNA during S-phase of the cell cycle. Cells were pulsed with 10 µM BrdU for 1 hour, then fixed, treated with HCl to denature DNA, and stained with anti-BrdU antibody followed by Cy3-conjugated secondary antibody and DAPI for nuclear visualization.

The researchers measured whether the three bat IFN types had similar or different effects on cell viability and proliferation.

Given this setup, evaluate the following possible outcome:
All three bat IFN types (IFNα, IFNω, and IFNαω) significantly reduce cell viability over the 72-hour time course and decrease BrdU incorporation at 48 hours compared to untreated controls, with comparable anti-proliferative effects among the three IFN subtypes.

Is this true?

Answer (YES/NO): NO